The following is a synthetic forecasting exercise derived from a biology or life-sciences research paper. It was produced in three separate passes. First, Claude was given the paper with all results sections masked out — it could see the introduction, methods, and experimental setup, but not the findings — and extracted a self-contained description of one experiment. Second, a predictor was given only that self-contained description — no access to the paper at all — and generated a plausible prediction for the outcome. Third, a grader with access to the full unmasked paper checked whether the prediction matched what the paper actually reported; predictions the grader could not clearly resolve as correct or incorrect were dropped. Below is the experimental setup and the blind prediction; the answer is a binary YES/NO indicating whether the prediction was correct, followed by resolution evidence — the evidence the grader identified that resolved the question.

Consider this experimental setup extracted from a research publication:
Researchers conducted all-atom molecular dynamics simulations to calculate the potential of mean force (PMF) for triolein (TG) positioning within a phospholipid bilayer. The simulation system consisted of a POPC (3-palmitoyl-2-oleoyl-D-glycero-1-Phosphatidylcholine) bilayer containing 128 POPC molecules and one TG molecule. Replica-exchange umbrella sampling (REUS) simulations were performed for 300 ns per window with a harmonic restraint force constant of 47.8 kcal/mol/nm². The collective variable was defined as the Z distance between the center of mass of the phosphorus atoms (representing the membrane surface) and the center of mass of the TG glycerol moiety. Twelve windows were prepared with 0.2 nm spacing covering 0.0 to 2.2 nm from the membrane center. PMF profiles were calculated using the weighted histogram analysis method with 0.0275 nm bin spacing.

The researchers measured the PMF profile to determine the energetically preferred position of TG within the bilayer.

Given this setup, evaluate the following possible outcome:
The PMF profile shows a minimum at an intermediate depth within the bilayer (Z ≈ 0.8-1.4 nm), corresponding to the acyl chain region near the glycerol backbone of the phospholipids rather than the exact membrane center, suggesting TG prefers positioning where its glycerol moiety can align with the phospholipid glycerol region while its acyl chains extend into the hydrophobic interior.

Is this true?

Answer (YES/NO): YES